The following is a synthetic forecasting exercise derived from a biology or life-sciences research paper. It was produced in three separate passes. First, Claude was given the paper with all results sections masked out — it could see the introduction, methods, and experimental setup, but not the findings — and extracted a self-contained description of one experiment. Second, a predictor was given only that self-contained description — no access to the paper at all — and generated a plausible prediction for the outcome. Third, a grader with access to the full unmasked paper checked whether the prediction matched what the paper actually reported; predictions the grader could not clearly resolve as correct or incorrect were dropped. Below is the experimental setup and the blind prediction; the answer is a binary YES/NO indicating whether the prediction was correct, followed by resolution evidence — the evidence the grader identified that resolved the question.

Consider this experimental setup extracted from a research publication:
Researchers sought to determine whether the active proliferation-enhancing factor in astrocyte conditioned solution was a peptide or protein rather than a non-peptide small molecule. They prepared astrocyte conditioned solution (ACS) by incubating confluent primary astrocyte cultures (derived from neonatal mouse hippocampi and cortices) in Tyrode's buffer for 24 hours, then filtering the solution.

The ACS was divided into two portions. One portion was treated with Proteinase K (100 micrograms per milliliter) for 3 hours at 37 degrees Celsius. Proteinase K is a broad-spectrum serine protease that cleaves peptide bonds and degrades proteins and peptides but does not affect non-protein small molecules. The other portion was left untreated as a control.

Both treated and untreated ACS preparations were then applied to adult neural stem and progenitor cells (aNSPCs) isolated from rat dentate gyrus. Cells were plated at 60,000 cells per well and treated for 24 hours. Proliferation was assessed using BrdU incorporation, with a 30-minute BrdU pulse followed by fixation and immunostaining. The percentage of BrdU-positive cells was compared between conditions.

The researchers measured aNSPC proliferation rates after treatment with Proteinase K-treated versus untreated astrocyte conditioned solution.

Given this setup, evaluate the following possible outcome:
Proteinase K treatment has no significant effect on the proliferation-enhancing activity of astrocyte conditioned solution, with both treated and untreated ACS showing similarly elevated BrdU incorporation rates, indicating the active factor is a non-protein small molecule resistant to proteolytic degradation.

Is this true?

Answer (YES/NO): NO